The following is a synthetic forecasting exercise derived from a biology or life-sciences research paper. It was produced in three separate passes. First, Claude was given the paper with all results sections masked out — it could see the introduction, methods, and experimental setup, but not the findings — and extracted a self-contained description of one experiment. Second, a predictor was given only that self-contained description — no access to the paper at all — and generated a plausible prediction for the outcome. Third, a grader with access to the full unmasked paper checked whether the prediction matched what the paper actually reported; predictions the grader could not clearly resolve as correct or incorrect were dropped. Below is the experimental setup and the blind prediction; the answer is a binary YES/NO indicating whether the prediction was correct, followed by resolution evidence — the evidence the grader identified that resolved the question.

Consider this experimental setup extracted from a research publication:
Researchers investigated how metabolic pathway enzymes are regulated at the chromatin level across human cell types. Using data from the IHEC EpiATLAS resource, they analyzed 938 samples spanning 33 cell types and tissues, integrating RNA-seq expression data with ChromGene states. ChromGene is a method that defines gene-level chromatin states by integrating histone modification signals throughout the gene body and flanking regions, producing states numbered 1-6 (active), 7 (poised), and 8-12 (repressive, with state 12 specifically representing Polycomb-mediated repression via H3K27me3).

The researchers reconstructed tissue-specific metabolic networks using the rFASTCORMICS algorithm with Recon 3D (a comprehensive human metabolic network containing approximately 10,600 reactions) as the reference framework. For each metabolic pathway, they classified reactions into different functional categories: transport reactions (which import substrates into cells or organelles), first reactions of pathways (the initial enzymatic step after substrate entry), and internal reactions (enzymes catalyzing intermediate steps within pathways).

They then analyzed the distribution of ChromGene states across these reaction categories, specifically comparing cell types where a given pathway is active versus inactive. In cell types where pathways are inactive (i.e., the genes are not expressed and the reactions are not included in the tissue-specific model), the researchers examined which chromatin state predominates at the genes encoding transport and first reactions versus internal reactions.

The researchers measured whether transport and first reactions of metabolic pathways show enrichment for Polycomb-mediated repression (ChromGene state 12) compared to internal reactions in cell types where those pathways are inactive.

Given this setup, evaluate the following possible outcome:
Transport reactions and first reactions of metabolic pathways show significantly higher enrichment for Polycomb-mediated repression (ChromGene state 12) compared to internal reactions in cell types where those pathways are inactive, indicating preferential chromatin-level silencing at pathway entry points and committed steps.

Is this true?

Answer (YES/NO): YES